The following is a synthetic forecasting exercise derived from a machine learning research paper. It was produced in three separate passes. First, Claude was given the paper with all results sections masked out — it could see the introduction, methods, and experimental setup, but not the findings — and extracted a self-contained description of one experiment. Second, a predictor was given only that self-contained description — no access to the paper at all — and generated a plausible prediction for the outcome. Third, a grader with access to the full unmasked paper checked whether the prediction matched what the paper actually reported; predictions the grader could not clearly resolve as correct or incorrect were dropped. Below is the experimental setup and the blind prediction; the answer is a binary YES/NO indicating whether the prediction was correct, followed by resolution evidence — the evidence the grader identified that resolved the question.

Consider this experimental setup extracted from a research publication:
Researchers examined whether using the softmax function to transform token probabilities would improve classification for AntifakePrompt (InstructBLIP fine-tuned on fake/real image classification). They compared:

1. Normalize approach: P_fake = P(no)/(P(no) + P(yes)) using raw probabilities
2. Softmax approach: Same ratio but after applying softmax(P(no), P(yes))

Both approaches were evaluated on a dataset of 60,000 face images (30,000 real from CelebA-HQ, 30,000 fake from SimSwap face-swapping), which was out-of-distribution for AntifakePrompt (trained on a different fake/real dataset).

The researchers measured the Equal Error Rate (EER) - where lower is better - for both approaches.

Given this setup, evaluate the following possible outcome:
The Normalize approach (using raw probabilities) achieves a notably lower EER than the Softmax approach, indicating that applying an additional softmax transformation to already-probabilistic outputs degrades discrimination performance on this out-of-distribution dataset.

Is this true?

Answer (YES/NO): NO